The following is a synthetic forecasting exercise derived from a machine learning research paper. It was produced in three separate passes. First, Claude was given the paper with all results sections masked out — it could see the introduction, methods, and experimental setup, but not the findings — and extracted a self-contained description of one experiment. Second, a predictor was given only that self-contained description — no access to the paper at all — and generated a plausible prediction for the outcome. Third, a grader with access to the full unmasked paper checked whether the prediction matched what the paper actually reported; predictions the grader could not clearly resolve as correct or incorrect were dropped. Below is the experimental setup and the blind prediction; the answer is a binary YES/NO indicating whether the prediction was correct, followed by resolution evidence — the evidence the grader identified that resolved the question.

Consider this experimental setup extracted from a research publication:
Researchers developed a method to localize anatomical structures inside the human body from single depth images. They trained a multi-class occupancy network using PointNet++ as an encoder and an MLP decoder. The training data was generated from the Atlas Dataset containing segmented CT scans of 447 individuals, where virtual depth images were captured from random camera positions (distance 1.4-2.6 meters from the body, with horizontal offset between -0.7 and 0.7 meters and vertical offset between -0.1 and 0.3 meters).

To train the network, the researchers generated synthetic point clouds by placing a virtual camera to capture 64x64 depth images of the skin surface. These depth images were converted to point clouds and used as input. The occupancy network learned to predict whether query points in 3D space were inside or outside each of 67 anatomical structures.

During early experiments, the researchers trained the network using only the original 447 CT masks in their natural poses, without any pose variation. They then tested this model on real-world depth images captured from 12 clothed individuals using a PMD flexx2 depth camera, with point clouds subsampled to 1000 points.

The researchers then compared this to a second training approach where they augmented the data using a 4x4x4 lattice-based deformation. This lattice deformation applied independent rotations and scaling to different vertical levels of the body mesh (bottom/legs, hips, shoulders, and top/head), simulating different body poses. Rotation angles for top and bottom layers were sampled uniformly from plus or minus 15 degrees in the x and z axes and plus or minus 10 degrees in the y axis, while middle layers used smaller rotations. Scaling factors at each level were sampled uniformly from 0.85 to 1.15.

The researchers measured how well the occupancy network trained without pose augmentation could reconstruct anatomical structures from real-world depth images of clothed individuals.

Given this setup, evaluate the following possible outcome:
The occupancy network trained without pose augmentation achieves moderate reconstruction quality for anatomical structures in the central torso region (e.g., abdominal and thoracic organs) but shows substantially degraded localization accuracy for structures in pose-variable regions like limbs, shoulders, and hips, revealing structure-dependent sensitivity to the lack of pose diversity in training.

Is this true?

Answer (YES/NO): NO